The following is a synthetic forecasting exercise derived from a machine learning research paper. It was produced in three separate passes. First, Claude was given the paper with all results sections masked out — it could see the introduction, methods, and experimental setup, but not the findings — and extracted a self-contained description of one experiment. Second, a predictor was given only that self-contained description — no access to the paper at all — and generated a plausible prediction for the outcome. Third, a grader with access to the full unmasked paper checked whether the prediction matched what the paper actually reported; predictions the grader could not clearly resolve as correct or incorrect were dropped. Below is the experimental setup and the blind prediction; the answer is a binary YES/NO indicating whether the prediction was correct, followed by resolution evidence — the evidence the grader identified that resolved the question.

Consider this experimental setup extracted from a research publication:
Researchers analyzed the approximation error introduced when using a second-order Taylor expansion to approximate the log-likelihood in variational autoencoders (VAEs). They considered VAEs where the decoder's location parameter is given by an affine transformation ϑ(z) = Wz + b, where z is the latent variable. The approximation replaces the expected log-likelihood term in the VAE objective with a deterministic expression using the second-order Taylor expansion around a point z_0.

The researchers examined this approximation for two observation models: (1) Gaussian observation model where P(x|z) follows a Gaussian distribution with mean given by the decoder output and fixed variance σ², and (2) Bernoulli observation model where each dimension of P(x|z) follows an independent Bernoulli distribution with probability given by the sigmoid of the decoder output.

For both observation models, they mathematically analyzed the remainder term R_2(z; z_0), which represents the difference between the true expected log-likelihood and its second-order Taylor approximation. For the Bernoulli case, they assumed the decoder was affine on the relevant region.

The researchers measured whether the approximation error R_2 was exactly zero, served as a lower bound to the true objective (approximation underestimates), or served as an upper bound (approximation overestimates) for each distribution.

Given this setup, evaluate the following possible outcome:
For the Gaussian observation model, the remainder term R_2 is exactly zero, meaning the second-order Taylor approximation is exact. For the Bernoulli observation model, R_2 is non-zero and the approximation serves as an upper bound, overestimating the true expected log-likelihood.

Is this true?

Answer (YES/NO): NO